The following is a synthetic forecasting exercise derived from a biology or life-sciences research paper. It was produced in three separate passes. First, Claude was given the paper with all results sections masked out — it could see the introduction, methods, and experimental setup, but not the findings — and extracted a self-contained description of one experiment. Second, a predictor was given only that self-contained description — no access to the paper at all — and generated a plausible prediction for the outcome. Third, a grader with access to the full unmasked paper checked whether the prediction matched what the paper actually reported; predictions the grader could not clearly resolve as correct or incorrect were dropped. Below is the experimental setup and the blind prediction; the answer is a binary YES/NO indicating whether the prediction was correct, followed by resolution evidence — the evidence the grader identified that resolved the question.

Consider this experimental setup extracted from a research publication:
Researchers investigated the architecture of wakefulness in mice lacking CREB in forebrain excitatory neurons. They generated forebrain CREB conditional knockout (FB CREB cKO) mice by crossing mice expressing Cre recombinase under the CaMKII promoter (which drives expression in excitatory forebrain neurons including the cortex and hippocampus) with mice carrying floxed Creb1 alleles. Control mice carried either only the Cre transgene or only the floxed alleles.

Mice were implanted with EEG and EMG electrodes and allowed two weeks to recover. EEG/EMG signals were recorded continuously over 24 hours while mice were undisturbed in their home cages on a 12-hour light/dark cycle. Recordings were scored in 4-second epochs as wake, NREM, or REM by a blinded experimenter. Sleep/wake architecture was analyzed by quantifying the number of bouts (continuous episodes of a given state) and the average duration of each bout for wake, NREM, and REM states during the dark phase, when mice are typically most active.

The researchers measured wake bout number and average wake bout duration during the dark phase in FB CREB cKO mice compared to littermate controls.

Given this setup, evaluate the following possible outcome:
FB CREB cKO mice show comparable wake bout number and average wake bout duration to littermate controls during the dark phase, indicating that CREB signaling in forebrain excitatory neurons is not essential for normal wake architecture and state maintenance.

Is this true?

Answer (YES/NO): NO